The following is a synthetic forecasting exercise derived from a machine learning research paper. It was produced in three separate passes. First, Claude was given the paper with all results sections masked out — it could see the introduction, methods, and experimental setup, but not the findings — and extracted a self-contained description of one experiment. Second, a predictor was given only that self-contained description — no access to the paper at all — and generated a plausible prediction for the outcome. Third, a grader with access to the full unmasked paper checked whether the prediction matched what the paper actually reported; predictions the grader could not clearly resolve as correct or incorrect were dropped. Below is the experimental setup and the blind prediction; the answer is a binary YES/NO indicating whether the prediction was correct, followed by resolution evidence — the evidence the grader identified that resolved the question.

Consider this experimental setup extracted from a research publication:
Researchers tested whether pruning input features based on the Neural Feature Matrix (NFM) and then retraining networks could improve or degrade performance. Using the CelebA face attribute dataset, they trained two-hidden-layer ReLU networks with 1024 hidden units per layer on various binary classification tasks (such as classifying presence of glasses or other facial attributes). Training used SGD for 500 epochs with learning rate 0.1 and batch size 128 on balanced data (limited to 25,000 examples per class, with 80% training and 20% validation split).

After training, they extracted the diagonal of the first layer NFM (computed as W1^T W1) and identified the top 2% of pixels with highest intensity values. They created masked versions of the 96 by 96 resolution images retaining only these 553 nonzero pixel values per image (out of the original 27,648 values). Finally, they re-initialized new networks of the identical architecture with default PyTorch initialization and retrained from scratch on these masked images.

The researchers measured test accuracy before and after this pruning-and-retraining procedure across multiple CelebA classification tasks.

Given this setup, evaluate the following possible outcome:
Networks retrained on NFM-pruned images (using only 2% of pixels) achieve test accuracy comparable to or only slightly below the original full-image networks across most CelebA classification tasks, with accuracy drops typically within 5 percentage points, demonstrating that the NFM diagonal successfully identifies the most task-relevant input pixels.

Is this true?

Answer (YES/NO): NO